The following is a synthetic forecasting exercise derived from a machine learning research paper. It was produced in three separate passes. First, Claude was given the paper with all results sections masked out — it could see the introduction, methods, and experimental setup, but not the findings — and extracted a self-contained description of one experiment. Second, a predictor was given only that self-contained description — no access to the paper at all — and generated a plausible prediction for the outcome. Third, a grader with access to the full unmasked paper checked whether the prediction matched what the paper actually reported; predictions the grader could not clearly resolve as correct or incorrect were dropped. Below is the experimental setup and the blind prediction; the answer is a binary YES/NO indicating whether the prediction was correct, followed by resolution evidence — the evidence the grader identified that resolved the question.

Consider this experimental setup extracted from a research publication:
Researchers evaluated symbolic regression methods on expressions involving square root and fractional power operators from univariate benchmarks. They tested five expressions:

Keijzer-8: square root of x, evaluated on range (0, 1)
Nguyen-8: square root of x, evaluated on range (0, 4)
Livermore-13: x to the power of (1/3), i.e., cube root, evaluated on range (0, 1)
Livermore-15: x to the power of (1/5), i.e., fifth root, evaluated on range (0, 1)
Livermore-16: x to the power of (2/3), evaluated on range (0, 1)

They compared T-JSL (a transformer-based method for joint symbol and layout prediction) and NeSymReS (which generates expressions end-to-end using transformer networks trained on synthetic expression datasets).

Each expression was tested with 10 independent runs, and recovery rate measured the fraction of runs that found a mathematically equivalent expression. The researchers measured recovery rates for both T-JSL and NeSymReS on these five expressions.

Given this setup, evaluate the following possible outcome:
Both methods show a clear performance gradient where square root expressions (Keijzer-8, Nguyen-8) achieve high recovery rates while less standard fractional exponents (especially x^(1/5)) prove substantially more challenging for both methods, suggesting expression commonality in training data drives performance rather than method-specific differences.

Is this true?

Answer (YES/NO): NO